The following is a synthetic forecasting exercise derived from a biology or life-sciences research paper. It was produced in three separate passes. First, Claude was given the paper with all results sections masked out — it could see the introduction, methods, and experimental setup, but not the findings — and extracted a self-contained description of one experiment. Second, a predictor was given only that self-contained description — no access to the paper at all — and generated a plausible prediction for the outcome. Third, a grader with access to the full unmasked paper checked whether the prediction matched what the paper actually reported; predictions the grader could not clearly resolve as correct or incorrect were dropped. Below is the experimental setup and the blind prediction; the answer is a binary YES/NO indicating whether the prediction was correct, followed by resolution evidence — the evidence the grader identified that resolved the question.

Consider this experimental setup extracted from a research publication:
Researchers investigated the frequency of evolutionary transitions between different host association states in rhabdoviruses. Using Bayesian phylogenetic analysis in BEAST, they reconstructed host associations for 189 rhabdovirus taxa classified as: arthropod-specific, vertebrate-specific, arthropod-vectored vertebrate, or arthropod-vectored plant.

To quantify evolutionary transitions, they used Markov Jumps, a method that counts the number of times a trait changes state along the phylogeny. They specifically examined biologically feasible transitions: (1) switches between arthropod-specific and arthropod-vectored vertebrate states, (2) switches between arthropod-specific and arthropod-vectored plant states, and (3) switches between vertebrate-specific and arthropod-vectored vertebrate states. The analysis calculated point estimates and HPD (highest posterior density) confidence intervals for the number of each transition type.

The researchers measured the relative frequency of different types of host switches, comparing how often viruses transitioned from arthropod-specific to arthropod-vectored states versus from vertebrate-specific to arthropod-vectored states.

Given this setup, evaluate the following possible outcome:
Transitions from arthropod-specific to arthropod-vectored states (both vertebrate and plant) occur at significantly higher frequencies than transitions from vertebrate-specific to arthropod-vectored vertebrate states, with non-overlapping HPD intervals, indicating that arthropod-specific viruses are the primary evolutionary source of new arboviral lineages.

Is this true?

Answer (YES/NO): NO